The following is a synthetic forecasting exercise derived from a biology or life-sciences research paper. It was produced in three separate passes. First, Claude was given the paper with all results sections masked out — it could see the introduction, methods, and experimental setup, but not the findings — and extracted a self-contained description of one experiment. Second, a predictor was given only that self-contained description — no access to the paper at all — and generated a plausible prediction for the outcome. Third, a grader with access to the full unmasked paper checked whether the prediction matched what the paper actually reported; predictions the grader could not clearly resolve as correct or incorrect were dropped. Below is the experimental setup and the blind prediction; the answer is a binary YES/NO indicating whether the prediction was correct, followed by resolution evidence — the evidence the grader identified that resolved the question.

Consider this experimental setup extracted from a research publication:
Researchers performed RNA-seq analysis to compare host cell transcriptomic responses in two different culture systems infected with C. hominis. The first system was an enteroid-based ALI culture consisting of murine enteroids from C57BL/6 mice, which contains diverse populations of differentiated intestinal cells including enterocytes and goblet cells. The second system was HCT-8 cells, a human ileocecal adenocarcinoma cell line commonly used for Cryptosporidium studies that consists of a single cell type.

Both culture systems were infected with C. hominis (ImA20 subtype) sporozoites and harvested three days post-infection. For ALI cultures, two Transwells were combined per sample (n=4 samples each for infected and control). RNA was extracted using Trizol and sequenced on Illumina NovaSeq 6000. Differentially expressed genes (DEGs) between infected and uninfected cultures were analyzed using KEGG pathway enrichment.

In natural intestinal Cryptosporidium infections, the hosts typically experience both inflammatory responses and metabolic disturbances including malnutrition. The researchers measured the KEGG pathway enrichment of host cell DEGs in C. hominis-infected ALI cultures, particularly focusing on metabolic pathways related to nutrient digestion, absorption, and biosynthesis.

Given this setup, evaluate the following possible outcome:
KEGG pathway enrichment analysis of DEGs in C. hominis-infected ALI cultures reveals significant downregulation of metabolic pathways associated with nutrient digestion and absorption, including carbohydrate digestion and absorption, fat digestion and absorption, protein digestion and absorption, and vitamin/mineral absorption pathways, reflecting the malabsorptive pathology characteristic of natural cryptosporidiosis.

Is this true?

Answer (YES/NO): YES